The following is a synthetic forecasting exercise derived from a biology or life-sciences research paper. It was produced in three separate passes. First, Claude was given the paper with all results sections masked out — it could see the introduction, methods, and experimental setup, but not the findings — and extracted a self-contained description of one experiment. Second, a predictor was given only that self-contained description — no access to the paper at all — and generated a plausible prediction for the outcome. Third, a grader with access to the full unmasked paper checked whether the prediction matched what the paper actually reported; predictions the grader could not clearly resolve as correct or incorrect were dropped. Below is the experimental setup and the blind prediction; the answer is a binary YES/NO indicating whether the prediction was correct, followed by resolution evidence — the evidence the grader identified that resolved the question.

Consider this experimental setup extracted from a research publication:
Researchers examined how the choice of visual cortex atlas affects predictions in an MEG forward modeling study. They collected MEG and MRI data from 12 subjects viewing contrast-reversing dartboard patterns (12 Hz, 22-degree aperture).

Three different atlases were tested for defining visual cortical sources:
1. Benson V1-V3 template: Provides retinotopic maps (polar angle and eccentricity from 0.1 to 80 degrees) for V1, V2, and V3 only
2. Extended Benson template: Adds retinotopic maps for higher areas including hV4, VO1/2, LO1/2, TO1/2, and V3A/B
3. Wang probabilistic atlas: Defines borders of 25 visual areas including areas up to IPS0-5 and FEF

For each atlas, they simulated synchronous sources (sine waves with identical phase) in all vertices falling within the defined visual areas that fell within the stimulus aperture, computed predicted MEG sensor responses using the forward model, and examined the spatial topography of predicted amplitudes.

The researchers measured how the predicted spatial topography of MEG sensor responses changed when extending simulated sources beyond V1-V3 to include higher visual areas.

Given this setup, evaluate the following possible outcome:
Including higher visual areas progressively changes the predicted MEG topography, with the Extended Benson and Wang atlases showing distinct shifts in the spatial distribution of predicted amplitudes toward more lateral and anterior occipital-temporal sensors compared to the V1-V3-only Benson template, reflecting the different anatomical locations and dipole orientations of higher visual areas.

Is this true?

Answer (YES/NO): NO